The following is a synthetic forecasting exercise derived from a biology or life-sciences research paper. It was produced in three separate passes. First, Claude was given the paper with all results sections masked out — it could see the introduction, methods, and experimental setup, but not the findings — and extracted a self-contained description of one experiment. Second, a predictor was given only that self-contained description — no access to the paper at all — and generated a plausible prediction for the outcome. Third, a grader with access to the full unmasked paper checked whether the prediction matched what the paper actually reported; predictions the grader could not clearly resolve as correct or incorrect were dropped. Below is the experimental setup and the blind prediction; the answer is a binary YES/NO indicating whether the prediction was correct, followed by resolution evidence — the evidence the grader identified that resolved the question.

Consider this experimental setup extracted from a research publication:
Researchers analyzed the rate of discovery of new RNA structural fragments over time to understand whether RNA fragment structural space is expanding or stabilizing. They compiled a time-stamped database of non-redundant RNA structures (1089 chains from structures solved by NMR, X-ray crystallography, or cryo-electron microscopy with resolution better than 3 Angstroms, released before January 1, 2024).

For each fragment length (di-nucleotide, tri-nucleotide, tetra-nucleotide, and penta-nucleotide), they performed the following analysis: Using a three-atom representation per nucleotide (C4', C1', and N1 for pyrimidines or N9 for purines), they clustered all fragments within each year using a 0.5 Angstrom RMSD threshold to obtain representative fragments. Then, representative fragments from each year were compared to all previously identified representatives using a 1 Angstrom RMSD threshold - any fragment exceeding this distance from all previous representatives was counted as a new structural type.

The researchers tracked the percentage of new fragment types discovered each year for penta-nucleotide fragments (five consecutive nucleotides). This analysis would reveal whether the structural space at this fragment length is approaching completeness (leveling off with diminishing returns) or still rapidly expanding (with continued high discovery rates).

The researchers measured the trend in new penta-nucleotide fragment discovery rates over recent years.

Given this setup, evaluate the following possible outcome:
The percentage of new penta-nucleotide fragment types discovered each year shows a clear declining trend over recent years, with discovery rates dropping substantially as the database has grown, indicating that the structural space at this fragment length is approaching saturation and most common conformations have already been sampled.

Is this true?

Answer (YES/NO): NO